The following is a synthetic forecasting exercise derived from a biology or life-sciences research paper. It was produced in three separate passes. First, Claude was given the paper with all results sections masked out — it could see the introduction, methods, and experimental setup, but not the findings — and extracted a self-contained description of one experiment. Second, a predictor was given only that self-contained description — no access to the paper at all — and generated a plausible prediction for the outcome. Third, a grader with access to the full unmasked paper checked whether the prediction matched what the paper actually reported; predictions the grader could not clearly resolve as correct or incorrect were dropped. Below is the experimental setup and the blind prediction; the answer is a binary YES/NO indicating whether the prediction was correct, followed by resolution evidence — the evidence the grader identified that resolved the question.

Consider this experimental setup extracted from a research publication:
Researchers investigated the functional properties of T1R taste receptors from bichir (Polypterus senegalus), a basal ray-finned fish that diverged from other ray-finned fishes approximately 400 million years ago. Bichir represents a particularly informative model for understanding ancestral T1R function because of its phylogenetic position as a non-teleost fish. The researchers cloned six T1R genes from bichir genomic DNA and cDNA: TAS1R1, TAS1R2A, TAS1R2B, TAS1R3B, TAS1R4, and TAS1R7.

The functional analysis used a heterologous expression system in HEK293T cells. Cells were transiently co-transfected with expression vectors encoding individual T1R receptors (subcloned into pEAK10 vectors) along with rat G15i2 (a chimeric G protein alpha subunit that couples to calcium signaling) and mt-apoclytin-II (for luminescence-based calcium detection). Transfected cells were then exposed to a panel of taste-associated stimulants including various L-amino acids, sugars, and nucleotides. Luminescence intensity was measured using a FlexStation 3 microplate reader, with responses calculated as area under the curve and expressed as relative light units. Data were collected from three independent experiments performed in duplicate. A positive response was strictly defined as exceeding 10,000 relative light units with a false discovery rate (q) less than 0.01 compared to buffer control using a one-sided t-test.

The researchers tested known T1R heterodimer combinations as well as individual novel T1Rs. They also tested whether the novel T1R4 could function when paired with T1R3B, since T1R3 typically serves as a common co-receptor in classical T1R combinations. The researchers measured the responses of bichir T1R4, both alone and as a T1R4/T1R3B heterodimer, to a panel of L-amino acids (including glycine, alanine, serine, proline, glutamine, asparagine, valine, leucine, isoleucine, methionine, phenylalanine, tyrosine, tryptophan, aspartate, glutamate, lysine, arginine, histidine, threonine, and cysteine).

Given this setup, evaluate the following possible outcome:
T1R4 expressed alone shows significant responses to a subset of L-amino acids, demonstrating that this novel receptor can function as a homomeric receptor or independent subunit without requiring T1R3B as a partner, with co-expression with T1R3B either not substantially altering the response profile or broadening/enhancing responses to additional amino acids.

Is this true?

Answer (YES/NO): NO